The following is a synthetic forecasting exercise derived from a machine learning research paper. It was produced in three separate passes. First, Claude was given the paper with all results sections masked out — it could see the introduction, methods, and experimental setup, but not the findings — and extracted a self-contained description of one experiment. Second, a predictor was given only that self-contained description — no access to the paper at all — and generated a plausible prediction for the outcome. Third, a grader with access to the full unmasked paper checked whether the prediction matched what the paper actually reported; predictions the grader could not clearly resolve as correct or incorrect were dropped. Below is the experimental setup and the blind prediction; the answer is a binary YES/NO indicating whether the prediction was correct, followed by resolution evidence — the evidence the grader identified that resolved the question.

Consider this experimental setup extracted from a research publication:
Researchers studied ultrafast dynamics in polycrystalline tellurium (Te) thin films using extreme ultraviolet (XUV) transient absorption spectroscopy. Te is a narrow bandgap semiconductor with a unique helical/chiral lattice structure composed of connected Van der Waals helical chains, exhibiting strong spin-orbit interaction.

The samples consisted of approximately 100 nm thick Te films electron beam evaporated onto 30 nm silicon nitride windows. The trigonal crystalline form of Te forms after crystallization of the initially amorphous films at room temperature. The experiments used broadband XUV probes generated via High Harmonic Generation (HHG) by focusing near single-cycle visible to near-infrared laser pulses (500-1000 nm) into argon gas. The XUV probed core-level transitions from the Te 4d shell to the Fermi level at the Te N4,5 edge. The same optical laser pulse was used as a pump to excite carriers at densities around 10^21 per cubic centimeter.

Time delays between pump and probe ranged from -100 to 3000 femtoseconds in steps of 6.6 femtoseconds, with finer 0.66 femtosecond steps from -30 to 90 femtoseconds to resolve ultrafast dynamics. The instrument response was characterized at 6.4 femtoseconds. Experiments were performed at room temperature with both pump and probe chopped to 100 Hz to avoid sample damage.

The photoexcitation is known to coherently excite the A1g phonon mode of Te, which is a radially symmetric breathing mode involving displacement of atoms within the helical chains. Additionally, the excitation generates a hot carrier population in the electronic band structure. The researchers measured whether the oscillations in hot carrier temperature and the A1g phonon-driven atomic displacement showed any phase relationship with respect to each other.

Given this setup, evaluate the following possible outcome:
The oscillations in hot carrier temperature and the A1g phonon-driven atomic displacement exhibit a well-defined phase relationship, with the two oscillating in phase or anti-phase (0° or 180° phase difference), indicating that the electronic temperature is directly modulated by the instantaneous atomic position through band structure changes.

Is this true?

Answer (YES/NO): YES